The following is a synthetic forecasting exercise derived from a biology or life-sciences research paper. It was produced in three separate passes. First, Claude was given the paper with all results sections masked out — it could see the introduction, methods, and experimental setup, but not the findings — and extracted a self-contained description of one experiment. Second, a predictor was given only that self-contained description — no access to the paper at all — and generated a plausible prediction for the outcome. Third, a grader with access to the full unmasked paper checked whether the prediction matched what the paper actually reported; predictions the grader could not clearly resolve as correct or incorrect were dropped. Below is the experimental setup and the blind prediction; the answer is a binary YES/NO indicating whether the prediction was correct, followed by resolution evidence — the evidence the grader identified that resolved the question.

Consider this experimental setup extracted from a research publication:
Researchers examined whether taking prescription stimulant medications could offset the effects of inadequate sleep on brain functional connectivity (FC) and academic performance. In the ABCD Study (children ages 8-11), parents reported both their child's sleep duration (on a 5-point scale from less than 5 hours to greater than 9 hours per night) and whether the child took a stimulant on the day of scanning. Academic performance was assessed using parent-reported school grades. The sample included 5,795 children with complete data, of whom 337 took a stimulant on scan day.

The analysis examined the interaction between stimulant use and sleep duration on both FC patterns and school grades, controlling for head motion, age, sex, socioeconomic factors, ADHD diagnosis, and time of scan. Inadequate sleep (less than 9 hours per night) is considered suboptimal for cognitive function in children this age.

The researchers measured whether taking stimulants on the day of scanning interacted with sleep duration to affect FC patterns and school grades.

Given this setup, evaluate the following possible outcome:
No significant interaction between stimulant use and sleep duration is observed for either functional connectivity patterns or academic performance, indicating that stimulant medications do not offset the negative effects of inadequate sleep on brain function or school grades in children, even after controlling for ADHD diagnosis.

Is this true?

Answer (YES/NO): NO